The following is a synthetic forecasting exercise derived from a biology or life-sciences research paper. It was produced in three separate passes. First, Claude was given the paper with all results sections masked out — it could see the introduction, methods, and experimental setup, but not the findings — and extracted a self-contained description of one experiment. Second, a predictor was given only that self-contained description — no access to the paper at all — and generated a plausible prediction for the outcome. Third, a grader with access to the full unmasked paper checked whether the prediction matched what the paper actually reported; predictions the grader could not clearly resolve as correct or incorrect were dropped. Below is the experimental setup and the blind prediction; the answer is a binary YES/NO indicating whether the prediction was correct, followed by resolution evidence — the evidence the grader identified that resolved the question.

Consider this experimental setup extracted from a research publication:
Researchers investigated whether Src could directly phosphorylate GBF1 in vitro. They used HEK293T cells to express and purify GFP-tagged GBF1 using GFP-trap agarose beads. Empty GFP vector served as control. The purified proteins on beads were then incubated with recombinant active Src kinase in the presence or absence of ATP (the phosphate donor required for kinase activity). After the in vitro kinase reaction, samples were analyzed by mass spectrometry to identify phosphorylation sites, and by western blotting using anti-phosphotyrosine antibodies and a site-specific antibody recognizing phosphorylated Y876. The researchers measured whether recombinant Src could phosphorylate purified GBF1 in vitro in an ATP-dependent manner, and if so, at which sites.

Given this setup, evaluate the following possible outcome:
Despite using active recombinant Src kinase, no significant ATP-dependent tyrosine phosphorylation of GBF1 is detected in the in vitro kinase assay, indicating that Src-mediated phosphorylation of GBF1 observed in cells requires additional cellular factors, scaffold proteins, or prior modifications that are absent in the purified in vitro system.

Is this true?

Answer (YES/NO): NO